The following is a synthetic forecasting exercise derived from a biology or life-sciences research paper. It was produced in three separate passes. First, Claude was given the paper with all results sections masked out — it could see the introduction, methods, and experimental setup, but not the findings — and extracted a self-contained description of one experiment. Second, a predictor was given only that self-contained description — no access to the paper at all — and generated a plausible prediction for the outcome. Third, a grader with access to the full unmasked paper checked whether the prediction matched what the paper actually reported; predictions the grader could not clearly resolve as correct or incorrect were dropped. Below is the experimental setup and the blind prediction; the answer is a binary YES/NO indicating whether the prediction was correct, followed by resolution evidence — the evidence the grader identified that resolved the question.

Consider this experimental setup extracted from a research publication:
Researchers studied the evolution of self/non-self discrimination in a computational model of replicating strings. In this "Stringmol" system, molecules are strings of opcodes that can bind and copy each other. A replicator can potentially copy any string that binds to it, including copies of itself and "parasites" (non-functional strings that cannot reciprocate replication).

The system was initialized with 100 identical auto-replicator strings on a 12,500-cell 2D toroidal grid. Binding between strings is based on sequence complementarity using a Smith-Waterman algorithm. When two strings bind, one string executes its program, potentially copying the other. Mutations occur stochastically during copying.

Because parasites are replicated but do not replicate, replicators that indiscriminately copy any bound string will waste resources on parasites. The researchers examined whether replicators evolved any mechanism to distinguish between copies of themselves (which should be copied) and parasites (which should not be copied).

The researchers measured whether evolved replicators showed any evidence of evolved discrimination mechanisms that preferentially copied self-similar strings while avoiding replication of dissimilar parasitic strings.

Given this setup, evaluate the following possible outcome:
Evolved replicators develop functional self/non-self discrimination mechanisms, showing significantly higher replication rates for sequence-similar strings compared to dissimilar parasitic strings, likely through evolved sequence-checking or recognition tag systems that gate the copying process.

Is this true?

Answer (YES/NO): YES